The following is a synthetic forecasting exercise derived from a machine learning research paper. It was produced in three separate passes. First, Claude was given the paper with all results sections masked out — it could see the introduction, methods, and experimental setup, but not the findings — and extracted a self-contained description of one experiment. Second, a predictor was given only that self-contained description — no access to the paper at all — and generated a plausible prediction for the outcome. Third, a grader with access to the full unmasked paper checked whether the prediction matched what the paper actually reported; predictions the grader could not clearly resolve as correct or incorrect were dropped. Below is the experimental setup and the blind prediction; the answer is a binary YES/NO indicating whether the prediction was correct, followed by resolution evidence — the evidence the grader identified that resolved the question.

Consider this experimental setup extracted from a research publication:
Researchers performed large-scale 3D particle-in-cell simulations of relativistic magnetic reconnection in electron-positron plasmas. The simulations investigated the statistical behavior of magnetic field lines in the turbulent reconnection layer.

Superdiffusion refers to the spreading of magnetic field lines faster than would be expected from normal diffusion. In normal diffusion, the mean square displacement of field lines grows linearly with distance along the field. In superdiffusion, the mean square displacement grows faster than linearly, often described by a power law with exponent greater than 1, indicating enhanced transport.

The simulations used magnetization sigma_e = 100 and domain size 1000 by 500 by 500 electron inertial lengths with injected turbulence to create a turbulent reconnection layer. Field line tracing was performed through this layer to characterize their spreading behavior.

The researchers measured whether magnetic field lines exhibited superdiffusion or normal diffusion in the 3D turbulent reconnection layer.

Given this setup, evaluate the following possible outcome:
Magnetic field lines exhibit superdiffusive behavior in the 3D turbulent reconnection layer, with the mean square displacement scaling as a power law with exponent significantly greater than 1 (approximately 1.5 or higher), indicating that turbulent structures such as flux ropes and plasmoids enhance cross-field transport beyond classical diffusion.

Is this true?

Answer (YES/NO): YES